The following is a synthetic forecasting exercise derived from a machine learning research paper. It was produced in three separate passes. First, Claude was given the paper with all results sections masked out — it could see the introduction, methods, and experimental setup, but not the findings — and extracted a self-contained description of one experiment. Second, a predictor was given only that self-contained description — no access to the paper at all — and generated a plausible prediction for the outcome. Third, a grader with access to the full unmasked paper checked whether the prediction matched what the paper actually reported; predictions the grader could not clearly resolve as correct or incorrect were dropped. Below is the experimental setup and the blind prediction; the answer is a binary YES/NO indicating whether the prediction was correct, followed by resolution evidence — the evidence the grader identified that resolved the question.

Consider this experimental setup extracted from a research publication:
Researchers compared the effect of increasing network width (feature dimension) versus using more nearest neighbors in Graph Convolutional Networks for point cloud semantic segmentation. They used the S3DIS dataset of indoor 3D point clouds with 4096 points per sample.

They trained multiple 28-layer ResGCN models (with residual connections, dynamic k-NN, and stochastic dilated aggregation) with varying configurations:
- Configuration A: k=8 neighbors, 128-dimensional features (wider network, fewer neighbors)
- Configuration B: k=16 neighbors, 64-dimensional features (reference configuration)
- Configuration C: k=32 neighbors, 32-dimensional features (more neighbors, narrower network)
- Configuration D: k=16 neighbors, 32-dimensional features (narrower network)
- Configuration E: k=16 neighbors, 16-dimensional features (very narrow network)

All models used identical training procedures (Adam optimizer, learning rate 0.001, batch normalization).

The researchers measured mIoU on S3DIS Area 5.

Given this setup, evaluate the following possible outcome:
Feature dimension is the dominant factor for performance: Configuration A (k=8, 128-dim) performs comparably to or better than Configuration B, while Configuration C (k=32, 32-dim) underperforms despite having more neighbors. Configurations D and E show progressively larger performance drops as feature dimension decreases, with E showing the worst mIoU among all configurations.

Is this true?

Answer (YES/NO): YES